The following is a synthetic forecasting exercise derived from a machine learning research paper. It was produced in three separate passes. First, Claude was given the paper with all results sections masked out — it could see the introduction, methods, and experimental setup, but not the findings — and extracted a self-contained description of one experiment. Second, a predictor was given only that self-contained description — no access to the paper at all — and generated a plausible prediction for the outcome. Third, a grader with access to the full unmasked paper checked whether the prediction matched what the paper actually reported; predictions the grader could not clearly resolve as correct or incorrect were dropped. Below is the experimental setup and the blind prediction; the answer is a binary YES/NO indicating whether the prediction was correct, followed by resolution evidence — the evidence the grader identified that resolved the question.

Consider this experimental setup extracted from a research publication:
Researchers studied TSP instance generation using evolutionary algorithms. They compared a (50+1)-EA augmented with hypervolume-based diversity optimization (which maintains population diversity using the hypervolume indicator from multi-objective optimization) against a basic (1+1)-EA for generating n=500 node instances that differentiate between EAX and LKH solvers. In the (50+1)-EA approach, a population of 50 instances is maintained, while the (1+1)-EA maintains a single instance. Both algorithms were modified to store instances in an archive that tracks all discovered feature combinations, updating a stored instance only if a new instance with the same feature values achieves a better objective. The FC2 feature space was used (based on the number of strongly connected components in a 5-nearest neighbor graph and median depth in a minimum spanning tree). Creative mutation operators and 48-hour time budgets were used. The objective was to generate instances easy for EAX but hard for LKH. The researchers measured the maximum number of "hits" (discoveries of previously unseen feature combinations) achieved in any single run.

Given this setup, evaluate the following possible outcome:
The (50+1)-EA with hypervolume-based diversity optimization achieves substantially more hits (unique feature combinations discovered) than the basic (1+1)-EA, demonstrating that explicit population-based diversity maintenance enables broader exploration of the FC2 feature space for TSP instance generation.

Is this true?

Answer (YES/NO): YES